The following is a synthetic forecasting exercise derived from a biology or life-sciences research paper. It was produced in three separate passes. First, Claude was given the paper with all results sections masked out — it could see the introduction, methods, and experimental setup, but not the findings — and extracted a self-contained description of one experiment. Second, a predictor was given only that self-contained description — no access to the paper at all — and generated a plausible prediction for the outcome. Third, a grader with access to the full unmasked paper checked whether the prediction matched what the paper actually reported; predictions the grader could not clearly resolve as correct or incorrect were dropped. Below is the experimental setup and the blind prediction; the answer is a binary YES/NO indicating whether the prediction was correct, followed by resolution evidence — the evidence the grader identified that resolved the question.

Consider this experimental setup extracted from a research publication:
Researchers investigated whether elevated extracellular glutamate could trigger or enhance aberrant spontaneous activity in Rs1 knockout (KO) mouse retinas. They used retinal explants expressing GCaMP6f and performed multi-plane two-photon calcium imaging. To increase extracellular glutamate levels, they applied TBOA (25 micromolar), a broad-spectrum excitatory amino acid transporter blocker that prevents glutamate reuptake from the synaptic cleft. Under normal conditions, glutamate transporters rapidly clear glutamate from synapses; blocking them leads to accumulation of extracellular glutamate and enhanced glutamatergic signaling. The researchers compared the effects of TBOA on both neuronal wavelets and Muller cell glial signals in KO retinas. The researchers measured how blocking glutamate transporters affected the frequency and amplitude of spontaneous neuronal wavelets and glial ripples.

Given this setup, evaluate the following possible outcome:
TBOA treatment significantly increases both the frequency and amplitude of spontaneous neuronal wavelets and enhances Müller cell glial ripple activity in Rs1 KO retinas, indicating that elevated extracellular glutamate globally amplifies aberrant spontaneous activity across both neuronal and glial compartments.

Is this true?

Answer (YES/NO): NO